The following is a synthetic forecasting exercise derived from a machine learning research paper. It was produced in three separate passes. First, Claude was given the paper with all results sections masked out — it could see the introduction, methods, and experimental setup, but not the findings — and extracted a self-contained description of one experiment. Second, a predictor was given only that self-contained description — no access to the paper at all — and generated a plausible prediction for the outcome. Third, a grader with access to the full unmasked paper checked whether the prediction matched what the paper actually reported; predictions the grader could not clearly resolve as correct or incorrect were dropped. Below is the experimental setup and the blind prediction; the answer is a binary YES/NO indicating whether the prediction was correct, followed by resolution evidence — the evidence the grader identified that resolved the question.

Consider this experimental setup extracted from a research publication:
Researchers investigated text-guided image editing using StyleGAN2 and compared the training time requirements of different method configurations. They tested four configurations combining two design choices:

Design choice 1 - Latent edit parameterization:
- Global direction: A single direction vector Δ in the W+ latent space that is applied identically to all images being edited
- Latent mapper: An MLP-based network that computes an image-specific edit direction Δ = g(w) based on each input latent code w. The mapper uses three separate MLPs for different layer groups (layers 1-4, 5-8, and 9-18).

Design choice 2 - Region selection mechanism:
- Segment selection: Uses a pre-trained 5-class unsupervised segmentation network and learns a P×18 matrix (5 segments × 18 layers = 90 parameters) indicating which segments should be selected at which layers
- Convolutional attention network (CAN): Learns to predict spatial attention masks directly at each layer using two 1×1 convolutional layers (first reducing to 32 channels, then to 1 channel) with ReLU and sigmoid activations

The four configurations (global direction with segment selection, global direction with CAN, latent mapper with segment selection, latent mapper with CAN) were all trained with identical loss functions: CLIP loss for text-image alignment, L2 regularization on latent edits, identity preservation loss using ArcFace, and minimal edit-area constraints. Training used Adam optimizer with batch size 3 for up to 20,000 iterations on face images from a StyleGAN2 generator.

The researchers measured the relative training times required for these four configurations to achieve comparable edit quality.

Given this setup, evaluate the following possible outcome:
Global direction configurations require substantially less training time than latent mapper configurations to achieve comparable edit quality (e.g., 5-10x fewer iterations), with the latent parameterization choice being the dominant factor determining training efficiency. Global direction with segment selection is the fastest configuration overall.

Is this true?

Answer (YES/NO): NO